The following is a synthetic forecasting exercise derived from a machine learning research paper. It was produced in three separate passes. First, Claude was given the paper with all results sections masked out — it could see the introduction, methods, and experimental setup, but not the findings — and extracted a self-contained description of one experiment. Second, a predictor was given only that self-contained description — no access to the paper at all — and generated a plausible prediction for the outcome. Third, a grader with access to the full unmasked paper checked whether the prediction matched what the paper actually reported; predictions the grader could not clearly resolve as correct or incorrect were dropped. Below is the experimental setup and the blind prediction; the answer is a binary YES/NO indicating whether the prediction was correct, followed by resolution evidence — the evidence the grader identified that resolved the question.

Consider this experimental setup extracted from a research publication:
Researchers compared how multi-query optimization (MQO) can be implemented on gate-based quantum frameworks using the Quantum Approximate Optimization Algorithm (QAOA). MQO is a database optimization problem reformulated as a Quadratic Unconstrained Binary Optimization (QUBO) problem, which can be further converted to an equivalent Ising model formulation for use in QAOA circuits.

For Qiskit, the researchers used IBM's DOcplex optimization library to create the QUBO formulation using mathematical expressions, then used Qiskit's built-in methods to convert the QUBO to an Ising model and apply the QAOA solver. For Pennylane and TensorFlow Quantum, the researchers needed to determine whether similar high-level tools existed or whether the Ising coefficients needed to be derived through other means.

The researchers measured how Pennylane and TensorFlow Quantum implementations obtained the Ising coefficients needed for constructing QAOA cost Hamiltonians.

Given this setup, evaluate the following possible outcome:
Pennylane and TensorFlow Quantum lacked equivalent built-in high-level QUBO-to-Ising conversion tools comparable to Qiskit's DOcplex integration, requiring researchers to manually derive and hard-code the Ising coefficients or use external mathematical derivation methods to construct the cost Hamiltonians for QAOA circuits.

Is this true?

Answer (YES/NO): NO